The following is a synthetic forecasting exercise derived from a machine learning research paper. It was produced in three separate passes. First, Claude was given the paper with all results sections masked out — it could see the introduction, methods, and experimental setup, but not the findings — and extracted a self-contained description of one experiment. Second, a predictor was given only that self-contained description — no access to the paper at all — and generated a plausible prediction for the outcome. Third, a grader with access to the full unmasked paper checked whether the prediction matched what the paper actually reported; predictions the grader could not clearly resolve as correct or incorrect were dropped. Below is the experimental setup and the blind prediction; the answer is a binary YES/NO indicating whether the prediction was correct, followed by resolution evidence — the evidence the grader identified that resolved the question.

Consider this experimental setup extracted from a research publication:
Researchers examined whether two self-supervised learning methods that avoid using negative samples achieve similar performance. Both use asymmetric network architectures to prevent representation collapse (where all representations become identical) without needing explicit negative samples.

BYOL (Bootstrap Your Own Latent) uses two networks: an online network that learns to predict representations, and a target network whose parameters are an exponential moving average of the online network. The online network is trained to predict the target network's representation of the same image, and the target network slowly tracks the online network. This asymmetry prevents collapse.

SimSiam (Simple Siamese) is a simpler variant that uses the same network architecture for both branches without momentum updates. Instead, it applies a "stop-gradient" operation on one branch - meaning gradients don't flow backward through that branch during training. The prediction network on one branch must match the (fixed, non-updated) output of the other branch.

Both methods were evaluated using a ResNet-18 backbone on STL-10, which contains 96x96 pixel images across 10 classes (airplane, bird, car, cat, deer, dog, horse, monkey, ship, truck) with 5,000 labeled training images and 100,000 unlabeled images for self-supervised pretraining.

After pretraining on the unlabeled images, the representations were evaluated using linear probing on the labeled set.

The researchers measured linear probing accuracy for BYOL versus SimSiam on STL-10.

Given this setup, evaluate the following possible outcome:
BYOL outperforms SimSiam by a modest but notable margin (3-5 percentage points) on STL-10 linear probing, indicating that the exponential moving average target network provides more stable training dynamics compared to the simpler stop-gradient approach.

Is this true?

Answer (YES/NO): NO